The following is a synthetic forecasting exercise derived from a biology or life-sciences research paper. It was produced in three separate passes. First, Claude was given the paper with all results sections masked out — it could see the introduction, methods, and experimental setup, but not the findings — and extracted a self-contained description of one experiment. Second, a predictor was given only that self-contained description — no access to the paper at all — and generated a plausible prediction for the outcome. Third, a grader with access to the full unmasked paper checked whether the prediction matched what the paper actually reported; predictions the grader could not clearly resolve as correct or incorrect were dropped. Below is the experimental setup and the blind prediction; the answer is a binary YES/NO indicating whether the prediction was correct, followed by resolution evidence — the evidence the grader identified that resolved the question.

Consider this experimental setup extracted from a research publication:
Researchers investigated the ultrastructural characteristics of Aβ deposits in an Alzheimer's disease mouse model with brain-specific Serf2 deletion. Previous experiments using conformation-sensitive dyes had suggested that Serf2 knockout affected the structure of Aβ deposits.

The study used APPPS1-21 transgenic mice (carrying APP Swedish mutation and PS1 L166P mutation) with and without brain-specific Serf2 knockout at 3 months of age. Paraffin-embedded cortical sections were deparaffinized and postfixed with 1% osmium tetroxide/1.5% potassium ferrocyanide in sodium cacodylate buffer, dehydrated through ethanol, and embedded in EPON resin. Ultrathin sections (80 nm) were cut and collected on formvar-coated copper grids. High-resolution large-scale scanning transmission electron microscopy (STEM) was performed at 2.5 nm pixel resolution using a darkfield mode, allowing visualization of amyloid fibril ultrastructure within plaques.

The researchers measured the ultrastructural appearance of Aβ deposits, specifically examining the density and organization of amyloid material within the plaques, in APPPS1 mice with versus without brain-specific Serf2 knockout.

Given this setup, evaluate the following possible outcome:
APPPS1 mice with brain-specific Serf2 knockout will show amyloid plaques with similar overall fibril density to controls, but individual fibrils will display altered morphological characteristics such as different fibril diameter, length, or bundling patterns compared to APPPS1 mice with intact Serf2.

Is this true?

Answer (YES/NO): NO